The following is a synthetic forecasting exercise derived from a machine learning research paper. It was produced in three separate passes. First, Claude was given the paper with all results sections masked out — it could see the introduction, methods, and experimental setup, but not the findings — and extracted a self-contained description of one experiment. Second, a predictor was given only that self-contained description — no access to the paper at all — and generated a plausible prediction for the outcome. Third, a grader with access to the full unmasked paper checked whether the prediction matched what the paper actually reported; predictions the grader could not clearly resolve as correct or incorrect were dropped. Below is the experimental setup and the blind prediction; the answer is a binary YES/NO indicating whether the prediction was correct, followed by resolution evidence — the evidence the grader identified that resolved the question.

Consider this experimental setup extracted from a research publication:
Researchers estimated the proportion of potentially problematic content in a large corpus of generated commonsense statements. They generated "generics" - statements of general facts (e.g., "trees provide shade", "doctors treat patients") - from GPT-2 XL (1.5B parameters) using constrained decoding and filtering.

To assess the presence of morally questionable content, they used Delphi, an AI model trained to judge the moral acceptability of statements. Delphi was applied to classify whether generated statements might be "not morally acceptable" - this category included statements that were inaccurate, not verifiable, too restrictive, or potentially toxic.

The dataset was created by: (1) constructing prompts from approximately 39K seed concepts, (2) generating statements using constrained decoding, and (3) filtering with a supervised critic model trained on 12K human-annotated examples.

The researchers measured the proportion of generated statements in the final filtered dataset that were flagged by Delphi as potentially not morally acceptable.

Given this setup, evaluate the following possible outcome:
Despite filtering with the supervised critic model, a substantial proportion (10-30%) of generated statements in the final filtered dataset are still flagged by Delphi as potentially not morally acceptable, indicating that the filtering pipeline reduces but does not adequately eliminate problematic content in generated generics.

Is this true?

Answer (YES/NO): NO